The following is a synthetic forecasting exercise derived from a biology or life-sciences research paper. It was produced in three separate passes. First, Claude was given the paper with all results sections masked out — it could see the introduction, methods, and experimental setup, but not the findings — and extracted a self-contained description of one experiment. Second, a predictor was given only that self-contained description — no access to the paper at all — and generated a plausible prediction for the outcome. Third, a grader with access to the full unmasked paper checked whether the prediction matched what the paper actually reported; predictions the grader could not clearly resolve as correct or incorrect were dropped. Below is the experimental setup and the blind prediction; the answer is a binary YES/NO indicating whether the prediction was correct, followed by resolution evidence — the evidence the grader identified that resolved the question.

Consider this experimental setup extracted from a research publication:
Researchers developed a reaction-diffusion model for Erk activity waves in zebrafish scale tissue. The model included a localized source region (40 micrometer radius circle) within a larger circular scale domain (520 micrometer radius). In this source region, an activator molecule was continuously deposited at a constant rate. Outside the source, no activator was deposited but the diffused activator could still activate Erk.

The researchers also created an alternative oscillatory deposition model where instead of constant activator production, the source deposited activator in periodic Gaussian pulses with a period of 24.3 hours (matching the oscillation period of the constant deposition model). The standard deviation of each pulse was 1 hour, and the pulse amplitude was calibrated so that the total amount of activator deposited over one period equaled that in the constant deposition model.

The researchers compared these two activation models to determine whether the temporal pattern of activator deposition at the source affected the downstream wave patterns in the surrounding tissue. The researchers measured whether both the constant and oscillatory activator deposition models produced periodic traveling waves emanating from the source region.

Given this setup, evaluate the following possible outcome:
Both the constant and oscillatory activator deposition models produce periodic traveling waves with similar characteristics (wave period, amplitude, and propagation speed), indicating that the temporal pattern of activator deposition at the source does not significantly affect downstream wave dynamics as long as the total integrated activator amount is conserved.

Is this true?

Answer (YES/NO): NO